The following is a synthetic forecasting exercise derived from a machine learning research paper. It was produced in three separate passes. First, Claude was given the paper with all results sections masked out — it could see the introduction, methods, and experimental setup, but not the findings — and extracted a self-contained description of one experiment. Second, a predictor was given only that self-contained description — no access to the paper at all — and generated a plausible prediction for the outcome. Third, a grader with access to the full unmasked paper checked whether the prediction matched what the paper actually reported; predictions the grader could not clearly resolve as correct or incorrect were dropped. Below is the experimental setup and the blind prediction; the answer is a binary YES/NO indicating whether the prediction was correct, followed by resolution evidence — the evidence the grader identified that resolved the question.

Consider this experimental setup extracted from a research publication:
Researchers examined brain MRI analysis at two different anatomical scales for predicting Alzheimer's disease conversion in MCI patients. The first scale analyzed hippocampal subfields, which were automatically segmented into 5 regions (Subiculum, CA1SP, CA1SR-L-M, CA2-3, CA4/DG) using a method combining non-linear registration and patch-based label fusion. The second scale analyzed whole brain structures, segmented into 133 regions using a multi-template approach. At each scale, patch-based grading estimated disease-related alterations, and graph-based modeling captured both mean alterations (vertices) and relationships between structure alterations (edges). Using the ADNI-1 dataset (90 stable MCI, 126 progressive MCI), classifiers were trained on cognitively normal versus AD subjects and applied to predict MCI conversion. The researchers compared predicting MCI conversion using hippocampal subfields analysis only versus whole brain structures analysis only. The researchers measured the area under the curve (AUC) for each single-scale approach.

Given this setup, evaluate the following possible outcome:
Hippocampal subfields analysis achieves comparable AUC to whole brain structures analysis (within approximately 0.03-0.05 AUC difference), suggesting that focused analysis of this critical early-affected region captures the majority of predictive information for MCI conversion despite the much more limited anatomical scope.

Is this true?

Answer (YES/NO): NO